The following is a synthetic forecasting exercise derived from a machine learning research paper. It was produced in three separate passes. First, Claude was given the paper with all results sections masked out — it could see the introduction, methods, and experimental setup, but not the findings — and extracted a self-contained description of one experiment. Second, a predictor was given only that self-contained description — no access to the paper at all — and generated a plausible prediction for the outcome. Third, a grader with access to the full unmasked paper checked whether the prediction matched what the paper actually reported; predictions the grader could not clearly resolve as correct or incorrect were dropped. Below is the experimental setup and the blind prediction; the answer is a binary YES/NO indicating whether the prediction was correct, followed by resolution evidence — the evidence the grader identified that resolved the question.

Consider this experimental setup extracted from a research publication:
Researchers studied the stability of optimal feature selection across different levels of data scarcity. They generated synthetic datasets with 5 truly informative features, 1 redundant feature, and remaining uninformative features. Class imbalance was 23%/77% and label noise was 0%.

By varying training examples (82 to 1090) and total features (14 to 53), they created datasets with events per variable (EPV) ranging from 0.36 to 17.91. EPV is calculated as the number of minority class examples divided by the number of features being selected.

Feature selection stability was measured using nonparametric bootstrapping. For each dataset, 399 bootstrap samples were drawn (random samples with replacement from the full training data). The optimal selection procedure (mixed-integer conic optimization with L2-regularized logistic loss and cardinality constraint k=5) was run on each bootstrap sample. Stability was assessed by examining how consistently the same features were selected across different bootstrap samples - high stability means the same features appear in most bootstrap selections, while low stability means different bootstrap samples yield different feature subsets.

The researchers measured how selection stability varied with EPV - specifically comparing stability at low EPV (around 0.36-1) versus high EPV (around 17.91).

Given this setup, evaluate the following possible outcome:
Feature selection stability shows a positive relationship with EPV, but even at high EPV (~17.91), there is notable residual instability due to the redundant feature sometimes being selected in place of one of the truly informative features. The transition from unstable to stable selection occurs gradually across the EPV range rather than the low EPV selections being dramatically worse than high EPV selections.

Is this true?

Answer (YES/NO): NO